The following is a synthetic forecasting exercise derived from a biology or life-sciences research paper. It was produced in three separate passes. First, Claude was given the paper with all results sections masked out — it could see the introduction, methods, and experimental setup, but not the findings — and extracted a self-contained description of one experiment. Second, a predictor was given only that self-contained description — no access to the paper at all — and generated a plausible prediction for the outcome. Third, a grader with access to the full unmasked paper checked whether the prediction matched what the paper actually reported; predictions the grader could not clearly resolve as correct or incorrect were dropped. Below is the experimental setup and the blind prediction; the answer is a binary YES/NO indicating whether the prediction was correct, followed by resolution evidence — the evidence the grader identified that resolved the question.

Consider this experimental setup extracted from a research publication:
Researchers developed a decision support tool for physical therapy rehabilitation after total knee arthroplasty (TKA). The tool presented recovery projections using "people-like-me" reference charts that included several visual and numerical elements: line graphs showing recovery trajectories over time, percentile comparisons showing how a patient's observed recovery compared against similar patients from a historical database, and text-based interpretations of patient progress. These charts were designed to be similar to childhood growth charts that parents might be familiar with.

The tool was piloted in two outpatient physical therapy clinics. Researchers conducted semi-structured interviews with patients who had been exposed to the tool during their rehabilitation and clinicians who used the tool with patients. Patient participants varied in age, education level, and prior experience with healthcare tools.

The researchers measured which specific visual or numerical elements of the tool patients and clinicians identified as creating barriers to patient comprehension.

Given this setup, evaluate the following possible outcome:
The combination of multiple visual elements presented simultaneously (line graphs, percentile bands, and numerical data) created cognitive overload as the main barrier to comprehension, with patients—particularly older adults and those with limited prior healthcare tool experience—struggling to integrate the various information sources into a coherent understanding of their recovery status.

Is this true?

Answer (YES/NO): NO